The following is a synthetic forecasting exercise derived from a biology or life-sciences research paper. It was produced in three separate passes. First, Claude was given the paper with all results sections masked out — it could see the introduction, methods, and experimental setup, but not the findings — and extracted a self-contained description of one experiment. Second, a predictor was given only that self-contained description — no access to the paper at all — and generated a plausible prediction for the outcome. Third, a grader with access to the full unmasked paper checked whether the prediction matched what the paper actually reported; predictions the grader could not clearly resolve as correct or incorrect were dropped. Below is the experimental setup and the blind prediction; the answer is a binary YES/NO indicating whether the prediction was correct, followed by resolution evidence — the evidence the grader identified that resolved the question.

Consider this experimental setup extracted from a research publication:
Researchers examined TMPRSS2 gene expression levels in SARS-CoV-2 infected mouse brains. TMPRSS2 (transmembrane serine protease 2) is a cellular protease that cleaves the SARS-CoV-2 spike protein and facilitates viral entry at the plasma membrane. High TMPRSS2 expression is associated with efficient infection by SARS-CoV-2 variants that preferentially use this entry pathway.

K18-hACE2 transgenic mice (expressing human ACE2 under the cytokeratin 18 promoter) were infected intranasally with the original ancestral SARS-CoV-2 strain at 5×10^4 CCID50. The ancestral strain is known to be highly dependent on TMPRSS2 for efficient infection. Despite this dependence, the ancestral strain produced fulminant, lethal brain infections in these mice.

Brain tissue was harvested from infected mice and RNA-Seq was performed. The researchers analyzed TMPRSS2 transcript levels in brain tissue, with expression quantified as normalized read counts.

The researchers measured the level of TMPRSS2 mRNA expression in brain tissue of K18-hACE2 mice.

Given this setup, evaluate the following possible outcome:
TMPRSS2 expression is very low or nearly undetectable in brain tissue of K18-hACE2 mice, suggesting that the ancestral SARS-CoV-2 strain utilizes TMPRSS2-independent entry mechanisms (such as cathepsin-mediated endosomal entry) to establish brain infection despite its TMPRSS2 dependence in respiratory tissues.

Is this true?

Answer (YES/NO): YES